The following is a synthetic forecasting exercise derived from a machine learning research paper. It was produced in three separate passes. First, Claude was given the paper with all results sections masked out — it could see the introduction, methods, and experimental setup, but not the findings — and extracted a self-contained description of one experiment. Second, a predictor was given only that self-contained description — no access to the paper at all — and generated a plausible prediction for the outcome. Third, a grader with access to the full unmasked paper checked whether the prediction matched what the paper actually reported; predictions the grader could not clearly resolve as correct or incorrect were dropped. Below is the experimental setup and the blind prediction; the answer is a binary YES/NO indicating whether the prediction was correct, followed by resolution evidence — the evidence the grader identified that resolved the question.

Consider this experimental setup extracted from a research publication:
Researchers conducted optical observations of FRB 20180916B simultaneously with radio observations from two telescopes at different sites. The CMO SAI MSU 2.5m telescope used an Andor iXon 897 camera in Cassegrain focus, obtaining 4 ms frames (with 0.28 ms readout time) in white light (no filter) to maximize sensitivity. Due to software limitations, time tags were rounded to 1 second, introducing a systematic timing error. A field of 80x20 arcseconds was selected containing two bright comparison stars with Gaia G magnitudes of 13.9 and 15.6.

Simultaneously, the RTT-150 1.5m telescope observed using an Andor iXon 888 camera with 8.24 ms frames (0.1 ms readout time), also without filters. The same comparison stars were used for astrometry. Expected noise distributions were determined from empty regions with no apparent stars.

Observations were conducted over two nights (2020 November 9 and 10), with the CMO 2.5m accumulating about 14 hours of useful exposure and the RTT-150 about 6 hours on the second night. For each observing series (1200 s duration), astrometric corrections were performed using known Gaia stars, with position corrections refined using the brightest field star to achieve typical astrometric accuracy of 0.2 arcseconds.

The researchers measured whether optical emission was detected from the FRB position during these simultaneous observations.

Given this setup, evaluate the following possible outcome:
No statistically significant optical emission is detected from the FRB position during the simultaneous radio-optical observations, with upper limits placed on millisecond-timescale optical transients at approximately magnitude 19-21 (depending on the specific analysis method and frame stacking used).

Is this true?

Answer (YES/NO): NO